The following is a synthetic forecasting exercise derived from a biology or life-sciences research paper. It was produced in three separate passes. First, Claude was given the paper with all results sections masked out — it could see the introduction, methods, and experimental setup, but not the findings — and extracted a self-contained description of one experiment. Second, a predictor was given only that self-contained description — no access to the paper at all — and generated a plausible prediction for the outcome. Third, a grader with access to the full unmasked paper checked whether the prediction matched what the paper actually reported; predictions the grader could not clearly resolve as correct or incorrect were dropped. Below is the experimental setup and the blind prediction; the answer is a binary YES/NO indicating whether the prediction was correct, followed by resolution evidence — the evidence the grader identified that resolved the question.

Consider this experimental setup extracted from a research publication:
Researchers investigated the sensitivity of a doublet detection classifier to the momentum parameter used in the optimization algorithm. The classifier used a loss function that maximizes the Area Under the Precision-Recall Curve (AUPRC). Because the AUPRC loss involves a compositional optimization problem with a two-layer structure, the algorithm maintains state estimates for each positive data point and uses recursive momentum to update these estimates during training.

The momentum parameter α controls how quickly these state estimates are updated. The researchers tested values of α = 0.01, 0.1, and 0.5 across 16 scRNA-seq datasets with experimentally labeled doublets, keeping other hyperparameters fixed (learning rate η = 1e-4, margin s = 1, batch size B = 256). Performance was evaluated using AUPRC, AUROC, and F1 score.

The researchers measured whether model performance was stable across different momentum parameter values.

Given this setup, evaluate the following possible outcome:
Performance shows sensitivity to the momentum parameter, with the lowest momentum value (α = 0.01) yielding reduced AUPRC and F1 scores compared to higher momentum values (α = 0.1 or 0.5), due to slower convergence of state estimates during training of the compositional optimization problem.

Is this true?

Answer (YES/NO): NO